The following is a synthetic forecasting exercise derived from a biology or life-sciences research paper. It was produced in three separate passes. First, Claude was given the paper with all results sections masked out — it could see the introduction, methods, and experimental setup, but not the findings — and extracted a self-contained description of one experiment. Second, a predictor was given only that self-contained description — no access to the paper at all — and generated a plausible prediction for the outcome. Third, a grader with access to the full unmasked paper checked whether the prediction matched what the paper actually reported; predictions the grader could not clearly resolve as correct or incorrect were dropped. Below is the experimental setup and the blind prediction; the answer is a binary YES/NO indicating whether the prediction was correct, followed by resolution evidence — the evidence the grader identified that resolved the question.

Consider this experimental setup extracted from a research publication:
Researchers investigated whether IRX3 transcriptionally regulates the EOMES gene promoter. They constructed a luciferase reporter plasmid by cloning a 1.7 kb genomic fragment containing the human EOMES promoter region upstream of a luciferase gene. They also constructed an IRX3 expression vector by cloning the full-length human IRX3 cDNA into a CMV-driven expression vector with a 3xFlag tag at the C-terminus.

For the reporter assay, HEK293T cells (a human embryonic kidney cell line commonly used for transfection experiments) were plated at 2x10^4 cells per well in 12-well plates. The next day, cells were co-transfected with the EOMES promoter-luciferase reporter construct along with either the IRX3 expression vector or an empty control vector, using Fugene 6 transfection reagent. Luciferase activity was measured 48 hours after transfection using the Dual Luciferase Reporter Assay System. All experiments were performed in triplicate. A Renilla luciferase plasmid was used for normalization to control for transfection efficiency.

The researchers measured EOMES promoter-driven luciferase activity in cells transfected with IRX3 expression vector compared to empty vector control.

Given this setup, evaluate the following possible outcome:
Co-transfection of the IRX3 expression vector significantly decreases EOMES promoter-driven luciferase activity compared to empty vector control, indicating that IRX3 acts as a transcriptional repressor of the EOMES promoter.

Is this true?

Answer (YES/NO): NO